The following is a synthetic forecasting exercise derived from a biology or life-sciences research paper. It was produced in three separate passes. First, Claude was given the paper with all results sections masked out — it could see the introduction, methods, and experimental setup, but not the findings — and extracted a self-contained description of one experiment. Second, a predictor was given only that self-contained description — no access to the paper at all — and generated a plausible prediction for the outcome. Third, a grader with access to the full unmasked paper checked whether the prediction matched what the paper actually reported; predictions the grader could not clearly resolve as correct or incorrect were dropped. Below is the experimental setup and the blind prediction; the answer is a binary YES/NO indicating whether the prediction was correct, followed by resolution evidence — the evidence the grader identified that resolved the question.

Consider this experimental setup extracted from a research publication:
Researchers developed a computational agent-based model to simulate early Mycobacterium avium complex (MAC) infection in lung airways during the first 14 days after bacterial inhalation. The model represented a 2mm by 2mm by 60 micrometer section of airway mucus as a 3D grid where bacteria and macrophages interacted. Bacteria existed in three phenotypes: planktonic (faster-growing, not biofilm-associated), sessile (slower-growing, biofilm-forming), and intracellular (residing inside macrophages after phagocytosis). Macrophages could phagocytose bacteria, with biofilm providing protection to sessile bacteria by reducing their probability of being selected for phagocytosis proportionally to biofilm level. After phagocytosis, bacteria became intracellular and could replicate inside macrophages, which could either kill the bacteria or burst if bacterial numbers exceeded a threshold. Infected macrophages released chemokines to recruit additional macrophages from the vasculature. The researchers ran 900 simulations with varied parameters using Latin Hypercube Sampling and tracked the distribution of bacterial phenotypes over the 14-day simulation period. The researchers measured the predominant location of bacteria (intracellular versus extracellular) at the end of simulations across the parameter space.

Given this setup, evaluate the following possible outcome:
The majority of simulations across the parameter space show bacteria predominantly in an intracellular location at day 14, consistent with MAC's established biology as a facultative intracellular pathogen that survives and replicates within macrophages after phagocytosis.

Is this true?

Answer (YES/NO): YES